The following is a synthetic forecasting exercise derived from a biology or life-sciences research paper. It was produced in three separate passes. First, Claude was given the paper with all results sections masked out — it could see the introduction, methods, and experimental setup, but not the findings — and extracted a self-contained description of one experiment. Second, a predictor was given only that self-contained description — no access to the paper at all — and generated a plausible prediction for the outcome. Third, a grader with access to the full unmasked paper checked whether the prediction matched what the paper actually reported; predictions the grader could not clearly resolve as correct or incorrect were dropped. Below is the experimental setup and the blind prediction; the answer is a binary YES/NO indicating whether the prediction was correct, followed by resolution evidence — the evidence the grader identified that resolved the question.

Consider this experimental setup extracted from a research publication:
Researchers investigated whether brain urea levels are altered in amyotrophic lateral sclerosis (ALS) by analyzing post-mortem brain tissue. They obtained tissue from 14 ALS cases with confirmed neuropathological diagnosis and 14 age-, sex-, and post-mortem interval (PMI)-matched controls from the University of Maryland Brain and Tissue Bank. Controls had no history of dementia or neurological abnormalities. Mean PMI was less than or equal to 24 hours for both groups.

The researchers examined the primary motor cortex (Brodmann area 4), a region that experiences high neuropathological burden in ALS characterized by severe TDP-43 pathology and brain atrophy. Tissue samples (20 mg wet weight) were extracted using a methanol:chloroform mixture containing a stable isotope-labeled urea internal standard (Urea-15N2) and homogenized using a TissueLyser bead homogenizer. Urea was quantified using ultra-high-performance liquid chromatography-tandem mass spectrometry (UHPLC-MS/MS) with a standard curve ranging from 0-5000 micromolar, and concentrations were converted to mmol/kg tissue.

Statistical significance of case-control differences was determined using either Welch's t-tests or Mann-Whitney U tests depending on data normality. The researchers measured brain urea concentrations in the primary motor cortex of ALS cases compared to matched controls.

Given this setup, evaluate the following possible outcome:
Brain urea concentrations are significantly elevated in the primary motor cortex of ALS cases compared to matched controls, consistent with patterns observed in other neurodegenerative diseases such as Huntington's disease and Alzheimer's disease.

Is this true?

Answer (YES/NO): YES